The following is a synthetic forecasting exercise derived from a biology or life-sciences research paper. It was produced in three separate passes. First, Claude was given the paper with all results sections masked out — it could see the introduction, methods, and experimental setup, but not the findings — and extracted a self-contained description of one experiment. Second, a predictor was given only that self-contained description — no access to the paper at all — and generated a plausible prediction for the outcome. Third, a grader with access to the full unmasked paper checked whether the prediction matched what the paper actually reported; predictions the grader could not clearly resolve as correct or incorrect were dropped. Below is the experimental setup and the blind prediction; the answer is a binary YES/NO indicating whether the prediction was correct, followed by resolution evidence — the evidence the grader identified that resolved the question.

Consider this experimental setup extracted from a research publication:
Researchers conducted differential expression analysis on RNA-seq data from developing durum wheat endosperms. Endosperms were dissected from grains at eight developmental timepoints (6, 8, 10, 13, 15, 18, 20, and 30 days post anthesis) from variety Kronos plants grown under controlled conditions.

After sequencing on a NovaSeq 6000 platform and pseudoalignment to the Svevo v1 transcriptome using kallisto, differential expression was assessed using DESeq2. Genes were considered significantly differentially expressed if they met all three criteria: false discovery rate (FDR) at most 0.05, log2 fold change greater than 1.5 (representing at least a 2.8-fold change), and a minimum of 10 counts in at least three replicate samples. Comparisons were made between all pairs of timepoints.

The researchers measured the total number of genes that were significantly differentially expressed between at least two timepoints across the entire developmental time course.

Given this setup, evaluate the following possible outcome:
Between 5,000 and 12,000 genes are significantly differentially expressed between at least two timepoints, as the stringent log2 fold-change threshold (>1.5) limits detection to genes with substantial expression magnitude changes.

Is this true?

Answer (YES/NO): NO